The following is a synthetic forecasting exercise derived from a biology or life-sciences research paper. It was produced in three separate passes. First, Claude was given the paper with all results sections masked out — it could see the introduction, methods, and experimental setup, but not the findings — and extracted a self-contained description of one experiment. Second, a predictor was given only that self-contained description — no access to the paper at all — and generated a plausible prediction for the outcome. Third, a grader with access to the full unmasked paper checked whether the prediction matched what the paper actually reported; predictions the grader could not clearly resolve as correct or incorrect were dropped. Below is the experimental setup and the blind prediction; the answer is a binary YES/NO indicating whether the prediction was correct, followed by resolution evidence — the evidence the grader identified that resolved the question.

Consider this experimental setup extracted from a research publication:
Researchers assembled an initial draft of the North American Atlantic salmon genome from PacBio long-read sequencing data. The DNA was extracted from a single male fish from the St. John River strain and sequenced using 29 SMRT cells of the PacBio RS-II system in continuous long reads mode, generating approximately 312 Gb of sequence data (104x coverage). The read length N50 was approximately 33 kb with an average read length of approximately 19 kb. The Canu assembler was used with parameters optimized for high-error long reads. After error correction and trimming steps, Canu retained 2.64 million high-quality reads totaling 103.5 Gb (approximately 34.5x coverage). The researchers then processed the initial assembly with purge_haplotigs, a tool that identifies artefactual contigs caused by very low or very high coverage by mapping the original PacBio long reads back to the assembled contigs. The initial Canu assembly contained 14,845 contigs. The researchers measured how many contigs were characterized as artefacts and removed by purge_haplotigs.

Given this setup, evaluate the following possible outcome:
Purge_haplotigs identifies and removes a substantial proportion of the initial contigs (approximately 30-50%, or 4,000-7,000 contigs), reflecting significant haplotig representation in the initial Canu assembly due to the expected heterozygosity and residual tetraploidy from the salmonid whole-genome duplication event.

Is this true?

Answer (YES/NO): NO